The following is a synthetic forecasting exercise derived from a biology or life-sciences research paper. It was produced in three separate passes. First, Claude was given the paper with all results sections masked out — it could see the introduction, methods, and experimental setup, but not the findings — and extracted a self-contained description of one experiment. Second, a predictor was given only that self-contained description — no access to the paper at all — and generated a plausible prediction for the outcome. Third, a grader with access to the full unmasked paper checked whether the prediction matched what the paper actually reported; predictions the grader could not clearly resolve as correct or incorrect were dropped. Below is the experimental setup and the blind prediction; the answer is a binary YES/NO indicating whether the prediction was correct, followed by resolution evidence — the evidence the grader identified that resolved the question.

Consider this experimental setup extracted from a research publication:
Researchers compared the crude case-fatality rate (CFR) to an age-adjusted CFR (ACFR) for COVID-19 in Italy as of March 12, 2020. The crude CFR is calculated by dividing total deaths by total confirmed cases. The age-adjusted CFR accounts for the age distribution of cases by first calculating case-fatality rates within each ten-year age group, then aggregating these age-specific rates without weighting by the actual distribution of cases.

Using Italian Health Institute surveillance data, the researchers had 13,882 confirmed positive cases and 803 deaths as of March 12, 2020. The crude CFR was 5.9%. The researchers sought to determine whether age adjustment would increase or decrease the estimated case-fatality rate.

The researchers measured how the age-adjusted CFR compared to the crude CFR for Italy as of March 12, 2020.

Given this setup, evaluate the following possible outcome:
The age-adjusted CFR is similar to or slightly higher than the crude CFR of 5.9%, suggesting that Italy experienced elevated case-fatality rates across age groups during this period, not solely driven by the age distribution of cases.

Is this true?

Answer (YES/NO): NO